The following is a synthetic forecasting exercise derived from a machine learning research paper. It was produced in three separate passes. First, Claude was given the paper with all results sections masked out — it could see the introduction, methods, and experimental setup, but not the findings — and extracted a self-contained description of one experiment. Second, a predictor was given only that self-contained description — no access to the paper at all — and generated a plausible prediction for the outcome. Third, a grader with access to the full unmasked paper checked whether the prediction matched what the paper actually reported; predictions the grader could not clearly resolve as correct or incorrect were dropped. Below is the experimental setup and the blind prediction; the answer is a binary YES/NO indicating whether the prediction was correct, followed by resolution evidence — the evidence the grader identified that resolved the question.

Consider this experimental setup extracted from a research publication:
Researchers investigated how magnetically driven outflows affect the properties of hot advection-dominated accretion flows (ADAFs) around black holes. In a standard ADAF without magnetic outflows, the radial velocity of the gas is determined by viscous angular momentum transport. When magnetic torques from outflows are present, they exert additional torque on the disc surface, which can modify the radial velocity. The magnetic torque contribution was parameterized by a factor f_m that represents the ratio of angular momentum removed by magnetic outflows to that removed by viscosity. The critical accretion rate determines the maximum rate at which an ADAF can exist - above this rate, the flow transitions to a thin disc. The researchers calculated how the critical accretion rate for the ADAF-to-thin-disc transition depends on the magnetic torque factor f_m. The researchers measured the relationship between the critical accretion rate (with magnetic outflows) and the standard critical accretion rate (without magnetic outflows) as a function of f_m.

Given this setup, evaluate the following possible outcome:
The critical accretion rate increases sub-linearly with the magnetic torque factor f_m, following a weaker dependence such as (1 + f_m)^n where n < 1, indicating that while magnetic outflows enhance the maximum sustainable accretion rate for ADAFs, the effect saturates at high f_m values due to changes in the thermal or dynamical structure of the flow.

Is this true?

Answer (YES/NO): NO